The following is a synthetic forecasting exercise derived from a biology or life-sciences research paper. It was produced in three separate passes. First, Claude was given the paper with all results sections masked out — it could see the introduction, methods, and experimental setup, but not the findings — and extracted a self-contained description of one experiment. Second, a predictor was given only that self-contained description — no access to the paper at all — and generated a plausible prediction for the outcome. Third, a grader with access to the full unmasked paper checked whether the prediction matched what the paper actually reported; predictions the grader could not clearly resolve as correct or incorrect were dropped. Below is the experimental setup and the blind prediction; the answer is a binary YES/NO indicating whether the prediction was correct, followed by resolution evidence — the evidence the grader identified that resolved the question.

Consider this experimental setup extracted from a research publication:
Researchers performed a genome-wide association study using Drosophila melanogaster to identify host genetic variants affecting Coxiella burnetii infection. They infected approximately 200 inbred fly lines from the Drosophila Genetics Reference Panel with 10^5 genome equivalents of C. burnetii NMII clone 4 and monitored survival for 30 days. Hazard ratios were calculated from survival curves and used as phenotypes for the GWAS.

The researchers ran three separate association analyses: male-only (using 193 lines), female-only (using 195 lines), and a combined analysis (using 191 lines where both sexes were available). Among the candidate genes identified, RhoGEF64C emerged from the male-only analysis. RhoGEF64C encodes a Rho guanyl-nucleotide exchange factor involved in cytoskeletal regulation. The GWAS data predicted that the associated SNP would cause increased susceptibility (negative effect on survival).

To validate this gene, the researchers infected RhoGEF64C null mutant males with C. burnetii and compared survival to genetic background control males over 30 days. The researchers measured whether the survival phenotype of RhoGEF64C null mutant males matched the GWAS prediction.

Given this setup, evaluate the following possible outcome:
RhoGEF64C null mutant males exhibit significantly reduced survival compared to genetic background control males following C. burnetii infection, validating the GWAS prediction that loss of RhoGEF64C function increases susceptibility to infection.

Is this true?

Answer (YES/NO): NO